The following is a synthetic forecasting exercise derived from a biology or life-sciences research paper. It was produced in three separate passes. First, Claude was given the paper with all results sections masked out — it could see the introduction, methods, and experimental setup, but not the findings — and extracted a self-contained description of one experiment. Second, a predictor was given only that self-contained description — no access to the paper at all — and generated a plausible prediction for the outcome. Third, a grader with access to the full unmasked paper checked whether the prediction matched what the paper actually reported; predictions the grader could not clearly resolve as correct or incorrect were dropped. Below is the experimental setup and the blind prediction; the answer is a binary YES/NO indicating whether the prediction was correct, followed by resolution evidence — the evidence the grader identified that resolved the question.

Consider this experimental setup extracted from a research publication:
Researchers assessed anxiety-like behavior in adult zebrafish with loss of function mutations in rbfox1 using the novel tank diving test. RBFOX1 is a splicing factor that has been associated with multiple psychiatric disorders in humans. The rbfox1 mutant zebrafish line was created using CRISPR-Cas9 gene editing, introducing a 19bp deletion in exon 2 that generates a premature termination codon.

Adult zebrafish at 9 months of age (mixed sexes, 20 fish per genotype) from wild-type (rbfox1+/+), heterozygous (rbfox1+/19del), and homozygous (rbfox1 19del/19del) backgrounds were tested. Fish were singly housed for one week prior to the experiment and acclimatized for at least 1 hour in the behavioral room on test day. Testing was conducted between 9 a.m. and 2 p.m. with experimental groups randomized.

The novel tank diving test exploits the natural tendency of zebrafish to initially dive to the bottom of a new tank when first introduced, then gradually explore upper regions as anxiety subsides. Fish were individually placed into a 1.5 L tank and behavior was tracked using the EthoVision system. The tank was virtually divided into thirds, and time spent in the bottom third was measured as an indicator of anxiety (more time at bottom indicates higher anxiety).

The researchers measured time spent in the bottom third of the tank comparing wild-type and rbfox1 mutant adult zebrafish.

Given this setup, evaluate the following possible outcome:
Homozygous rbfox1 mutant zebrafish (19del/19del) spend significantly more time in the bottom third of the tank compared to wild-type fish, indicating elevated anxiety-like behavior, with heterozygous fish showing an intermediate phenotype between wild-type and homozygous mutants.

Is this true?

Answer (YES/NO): NO